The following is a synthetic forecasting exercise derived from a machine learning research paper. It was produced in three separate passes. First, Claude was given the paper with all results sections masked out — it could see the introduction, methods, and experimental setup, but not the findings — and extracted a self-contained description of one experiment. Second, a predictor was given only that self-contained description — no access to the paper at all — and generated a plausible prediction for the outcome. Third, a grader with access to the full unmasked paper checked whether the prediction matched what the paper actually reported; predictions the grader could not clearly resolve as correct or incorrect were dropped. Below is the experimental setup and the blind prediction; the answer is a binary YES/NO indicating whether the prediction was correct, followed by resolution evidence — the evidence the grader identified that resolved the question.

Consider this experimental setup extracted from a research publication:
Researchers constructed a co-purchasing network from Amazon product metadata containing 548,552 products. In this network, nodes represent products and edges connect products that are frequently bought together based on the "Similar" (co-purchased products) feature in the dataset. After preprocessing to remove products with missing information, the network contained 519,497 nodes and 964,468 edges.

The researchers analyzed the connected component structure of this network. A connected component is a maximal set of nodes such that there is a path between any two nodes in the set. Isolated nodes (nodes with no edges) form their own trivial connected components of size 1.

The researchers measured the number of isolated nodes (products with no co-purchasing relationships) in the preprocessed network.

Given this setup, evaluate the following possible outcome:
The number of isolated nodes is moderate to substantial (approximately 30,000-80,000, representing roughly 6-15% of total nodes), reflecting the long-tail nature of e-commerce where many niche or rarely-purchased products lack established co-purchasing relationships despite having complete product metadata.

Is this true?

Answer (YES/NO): NO